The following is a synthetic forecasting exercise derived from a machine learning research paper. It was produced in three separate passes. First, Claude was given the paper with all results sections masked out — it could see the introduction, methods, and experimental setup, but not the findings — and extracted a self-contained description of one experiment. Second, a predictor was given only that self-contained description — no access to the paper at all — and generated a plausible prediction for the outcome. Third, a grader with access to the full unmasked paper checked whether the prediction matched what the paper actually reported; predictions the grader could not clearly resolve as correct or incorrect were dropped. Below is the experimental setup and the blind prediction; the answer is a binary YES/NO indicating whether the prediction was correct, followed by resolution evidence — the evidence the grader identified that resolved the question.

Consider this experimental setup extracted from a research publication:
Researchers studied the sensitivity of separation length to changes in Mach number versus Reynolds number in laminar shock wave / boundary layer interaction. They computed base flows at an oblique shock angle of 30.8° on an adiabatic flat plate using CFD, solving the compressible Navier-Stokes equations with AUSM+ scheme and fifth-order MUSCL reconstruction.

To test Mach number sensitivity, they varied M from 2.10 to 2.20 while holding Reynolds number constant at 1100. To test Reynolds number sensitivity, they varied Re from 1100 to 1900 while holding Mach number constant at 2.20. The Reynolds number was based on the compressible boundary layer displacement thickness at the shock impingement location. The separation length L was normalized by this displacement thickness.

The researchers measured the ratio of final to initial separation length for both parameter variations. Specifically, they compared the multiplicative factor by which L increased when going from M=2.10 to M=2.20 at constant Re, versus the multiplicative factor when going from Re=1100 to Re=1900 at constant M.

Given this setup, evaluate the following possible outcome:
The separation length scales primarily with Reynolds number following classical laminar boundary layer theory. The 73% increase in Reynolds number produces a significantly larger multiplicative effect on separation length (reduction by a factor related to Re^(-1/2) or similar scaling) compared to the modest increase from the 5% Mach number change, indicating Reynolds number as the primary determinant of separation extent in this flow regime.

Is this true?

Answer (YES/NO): NO